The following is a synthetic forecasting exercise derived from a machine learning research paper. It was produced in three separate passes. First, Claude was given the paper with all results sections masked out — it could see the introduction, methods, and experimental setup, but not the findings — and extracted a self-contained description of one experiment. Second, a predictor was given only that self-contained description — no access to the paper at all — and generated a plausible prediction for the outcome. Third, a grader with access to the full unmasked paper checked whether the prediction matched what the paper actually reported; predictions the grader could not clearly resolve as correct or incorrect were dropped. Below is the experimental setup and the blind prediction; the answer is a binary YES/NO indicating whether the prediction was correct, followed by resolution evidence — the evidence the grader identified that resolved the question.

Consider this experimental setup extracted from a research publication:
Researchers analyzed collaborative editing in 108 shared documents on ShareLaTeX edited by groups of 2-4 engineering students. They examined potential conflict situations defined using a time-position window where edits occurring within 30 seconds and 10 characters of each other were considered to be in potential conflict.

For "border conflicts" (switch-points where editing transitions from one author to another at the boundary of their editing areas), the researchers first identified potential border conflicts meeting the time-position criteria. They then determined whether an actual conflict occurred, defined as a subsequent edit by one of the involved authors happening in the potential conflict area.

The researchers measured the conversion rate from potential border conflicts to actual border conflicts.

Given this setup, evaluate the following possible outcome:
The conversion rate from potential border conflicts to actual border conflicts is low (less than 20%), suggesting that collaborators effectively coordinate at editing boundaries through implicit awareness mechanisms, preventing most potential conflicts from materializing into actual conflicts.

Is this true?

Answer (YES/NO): NO